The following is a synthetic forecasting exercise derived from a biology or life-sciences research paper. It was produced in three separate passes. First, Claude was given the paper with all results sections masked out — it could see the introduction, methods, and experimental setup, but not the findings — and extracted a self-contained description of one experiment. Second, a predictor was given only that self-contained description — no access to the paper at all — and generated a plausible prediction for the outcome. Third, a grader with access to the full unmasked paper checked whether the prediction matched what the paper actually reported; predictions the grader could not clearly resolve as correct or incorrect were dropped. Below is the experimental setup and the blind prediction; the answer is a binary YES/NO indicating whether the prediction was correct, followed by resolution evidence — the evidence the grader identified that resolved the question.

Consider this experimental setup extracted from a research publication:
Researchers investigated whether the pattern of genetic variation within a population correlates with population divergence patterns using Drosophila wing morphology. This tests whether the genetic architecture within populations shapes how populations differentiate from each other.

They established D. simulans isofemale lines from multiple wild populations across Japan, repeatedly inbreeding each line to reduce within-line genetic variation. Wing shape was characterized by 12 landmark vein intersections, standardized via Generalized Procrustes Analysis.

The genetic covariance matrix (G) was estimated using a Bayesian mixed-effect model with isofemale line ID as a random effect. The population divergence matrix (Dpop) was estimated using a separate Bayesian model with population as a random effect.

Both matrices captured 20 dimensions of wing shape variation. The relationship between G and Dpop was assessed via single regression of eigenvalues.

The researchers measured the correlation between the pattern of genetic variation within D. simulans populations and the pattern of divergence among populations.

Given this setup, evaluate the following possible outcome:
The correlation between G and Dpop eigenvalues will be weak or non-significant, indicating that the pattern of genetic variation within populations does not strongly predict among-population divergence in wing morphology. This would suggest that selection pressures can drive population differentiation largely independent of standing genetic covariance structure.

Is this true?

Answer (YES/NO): NO